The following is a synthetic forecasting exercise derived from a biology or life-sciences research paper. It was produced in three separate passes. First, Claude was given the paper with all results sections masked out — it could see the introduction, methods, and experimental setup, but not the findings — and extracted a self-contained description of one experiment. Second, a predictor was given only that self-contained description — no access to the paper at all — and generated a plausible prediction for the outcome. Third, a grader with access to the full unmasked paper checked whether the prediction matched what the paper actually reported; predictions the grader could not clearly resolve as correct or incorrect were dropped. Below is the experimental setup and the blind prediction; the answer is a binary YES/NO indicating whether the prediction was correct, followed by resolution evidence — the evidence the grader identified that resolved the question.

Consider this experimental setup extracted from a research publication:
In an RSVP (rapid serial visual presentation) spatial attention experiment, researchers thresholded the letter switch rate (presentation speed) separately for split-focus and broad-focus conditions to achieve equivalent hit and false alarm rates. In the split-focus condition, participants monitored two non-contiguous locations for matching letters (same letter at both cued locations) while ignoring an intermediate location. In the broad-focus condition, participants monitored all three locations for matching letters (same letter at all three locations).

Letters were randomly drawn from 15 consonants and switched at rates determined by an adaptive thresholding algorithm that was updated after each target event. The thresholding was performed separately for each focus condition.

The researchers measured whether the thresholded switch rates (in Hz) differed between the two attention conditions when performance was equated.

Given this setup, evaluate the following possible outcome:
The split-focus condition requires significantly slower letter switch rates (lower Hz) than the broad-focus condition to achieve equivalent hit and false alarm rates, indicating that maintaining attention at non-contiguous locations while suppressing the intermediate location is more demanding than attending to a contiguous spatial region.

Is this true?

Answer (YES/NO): YES